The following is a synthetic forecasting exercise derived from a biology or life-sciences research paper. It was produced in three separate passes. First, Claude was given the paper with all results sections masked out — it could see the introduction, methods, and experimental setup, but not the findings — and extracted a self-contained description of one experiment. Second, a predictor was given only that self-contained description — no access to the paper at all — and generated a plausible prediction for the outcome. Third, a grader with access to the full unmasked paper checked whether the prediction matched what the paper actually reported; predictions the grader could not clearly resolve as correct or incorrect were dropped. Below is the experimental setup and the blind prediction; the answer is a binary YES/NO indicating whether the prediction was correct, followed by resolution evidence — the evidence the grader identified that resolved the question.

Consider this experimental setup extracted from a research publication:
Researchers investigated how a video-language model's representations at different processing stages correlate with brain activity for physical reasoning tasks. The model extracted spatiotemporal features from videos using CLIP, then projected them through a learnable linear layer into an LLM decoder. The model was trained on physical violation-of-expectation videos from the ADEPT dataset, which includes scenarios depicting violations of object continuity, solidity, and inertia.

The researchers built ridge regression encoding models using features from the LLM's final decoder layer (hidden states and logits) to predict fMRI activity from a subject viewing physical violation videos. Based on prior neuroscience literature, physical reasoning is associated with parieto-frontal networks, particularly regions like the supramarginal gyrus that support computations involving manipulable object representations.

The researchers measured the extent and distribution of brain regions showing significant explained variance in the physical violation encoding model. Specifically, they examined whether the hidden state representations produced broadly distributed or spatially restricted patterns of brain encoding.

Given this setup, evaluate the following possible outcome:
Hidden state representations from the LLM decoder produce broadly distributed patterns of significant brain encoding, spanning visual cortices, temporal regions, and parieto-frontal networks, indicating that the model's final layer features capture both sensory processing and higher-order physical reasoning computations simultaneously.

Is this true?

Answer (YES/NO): NO